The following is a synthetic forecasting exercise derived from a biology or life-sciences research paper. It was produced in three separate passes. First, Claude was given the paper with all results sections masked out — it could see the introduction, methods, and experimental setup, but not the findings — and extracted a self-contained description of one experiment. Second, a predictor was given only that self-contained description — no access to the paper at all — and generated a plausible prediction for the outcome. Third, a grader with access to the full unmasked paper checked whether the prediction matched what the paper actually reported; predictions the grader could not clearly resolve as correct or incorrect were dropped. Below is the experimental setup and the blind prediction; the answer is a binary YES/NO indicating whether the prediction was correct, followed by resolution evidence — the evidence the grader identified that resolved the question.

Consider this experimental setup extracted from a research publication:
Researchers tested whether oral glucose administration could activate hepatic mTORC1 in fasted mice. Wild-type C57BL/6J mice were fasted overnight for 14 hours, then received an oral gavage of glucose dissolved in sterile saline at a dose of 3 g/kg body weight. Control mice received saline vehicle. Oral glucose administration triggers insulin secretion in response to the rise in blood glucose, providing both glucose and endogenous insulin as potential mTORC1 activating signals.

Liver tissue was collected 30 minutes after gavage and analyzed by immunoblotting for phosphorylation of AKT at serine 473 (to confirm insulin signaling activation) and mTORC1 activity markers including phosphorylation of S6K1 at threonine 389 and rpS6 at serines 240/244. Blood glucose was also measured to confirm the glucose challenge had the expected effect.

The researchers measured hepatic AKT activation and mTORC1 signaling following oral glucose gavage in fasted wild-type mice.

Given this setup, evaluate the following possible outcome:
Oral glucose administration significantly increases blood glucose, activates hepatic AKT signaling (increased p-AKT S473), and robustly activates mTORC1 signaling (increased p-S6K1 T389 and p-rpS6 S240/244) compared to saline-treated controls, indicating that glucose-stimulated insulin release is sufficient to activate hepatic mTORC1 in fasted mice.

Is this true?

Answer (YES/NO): YES